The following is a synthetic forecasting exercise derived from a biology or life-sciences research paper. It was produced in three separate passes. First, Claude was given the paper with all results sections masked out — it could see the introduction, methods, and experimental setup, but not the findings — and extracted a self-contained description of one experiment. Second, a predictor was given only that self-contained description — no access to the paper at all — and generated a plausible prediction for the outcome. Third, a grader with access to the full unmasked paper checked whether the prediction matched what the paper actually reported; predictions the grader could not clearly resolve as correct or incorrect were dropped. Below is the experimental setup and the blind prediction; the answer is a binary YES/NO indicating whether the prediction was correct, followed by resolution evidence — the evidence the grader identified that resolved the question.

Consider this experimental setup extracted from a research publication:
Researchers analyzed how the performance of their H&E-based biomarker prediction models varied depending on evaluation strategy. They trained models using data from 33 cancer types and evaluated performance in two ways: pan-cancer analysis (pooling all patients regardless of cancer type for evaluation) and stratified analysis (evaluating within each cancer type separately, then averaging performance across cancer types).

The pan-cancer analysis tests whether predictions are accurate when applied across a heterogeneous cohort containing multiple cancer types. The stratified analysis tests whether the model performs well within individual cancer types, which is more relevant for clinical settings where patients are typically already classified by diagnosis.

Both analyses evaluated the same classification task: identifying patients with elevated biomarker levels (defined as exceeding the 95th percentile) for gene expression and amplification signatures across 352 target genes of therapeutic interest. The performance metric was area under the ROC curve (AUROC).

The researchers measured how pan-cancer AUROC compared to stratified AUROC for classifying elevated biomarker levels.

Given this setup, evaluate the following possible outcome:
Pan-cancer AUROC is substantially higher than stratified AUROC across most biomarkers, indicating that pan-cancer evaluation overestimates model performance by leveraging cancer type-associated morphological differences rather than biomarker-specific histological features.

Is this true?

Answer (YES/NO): NO